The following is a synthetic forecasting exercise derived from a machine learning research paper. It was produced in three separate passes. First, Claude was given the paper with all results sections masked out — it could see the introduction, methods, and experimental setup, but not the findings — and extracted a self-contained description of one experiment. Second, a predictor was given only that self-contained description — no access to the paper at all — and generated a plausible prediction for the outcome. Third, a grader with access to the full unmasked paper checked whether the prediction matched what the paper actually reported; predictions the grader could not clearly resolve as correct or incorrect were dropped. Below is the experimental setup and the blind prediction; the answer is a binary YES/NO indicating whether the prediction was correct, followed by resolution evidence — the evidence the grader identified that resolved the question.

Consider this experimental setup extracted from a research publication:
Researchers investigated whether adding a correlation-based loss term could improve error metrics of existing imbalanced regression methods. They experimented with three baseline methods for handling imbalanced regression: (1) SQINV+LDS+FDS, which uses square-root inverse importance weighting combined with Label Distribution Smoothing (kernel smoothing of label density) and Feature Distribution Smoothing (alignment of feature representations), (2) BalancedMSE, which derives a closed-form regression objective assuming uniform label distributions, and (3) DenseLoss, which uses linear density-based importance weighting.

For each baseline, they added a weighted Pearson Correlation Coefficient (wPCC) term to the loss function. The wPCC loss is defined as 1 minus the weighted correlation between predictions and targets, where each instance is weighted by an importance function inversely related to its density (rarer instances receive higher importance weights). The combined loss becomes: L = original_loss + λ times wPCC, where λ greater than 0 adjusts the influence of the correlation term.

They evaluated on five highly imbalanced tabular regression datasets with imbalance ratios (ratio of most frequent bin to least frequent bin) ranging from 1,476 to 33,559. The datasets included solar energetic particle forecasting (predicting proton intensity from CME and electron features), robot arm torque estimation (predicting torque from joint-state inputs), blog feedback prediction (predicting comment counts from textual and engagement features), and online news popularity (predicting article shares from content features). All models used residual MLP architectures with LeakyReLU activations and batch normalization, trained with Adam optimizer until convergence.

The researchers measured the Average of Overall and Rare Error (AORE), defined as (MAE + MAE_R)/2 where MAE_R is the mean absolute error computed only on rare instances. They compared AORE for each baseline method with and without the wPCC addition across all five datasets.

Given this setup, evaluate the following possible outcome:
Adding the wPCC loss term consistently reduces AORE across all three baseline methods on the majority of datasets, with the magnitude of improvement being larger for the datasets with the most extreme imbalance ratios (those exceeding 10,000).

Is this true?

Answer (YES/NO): NO